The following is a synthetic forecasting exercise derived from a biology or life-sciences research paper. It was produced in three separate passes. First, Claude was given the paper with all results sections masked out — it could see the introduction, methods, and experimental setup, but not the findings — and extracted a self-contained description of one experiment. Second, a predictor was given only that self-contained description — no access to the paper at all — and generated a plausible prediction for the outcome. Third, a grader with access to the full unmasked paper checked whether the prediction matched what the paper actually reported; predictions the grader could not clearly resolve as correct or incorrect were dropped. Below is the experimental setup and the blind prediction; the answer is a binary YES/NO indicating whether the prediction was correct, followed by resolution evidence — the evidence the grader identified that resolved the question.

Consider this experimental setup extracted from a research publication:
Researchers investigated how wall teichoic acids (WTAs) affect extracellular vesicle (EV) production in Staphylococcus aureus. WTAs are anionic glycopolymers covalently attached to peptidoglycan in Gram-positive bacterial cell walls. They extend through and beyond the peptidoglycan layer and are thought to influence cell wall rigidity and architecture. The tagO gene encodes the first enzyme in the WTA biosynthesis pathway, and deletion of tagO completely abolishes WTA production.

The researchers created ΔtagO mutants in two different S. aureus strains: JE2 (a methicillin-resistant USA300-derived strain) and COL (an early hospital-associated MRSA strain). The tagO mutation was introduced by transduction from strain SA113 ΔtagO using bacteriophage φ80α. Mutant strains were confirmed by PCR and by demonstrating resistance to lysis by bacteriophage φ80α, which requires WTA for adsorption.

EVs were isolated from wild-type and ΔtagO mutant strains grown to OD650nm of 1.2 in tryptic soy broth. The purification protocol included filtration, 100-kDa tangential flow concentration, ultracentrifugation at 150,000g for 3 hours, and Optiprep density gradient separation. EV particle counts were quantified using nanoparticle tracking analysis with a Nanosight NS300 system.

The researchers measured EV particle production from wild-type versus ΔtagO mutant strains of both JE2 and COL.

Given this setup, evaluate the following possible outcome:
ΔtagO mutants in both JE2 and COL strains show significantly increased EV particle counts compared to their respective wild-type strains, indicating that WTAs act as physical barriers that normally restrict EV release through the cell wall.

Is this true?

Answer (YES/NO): YES